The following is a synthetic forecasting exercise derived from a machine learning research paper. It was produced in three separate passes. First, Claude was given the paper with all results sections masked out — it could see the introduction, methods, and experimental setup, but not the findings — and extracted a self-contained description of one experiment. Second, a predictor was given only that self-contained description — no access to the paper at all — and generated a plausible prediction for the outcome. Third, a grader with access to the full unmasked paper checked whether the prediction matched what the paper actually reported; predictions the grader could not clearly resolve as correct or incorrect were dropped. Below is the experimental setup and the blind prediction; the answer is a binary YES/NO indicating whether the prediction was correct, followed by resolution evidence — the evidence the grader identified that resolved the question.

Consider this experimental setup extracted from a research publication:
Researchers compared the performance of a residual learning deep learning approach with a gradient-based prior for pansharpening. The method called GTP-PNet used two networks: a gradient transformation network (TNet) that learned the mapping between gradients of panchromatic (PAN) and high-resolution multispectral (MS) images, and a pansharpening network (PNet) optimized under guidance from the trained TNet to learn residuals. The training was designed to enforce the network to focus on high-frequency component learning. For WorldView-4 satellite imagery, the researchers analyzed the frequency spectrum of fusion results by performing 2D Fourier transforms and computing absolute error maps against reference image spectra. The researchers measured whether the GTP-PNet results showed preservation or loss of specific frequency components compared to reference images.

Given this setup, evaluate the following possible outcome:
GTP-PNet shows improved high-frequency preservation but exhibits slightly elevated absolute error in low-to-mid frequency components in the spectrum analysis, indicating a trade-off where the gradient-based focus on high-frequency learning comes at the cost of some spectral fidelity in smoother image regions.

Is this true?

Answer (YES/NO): NO